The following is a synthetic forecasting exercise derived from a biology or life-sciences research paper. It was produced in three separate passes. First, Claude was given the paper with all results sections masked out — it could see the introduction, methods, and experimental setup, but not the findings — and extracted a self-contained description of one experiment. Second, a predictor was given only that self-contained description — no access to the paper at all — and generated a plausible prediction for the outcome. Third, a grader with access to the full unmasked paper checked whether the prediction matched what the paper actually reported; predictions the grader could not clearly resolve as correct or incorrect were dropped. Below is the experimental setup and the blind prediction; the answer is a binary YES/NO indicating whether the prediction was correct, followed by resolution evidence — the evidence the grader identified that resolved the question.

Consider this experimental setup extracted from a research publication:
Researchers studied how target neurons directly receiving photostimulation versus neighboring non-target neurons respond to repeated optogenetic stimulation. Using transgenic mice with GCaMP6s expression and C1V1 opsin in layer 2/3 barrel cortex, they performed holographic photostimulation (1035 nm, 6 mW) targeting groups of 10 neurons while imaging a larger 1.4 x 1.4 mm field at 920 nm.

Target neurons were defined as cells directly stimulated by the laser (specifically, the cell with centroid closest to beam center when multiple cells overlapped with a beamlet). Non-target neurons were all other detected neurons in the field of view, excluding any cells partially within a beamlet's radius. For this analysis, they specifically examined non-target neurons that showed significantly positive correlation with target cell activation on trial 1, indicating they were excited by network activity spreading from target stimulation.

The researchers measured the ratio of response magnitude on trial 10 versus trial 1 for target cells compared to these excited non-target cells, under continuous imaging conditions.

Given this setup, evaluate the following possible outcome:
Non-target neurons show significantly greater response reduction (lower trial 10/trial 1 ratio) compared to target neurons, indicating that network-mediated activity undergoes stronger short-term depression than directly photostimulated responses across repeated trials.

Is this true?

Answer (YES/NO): YES